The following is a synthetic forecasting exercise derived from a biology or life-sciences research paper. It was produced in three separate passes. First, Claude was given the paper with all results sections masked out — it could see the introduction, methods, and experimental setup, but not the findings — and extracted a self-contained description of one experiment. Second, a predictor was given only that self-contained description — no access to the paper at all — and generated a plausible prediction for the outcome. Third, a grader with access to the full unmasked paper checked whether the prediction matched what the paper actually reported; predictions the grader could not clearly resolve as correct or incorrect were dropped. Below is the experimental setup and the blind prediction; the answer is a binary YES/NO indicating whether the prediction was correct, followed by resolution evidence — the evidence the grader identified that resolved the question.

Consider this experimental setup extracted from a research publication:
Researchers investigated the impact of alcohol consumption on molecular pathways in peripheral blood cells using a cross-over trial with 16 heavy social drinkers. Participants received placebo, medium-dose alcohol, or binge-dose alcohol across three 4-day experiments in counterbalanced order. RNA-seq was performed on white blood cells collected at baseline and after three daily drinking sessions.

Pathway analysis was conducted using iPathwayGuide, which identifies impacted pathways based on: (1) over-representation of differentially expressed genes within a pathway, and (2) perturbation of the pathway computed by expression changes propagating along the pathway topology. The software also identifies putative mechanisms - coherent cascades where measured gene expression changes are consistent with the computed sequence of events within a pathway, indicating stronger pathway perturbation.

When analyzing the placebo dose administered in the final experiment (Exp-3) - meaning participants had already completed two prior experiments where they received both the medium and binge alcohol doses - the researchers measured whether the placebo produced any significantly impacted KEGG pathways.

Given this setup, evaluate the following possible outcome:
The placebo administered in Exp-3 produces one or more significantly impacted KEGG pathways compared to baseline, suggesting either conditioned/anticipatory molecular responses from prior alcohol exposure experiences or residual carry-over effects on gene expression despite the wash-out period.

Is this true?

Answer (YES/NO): YES